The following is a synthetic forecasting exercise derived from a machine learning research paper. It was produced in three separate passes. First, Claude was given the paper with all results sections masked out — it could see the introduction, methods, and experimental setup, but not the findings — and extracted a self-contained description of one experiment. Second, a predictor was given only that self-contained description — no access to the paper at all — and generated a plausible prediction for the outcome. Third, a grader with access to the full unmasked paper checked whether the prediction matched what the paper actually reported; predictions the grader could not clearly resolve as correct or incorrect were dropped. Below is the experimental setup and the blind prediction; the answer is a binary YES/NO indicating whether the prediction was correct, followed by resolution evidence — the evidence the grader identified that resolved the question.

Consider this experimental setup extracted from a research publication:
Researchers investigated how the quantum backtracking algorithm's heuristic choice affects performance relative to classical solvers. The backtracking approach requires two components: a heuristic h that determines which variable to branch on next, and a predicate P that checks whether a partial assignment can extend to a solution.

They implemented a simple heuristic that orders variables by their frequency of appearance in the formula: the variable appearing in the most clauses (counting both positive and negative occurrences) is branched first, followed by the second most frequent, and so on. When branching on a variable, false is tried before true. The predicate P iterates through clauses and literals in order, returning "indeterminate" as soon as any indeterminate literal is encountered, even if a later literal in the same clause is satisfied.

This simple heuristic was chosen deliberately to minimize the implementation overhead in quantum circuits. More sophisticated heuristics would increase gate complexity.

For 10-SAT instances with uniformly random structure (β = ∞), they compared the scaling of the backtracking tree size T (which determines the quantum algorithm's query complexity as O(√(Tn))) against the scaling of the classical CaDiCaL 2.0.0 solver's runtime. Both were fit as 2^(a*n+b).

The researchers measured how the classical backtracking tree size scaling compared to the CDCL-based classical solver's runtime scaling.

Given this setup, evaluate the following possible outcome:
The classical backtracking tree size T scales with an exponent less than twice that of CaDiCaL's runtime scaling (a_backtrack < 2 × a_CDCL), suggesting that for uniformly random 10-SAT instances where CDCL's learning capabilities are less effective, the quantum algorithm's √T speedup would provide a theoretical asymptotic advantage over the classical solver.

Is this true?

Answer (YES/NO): YES